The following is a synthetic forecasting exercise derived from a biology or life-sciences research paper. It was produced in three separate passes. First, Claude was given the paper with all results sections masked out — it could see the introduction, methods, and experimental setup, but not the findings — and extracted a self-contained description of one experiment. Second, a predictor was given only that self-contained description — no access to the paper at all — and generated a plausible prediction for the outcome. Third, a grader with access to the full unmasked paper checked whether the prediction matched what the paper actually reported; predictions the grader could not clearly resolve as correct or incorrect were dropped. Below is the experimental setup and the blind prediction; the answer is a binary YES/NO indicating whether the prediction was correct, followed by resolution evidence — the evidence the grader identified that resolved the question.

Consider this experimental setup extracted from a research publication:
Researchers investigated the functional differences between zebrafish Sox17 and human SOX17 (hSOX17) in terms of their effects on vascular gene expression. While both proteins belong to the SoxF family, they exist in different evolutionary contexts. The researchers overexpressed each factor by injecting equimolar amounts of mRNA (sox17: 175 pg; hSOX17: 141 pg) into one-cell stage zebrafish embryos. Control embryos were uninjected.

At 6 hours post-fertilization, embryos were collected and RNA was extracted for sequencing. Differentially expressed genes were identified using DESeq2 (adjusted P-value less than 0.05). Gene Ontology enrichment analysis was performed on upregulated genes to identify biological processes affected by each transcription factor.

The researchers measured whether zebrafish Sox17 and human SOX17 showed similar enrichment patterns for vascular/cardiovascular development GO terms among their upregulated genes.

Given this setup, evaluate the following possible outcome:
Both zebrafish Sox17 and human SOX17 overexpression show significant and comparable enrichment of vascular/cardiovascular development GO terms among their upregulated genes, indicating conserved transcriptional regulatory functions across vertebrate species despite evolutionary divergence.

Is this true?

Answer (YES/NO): NO